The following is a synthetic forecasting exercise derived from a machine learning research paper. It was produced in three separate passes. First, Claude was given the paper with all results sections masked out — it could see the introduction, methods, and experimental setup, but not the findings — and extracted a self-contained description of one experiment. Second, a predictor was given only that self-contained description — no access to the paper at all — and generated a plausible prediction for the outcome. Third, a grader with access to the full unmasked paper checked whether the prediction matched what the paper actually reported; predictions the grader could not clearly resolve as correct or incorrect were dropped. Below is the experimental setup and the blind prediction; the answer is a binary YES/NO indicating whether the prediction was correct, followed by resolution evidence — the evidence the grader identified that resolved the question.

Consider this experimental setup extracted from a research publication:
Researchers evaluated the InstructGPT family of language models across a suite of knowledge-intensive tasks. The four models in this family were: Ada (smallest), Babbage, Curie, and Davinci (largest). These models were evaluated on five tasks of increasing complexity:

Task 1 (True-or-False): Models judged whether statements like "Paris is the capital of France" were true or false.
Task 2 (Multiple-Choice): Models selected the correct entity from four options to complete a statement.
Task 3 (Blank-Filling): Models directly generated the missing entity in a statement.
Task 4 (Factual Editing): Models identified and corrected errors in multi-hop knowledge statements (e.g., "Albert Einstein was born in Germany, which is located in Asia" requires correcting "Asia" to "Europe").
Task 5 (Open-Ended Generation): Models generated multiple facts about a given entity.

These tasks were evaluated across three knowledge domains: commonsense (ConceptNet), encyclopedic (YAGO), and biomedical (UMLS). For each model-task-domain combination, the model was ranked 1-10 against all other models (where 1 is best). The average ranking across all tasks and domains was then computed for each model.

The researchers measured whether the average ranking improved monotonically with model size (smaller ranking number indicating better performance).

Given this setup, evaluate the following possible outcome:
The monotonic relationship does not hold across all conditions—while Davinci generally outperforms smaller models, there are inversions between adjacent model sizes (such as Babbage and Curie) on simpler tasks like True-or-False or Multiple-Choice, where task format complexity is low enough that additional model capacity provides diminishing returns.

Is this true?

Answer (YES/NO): YES